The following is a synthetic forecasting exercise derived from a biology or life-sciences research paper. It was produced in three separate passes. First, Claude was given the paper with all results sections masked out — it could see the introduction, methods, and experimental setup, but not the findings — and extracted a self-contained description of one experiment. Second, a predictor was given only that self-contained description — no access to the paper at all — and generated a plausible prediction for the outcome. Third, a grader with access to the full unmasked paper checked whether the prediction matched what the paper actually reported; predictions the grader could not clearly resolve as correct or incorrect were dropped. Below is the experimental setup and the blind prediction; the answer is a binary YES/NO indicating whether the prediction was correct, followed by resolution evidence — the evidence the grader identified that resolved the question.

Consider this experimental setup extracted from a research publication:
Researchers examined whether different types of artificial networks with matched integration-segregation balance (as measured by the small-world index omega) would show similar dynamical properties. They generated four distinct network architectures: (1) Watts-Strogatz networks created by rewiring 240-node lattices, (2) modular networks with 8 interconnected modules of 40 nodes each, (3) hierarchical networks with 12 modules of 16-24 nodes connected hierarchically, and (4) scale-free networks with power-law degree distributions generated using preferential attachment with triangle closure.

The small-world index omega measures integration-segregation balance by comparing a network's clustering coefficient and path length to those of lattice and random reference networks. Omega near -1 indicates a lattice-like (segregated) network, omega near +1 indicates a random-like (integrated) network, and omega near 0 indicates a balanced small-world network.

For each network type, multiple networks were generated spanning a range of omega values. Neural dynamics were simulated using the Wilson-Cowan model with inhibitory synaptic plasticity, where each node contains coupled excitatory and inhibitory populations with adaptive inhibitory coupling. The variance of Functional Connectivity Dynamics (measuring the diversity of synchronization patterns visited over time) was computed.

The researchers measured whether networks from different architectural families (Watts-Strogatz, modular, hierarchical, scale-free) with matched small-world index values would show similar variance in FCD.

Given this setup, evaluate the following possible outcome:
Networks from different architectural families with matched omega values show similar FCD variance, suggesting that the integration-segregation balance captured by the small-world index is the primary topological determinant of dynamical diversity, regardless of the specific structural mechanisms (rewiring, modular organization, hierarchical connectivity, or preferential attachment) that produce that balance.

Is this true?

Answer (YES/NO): NO